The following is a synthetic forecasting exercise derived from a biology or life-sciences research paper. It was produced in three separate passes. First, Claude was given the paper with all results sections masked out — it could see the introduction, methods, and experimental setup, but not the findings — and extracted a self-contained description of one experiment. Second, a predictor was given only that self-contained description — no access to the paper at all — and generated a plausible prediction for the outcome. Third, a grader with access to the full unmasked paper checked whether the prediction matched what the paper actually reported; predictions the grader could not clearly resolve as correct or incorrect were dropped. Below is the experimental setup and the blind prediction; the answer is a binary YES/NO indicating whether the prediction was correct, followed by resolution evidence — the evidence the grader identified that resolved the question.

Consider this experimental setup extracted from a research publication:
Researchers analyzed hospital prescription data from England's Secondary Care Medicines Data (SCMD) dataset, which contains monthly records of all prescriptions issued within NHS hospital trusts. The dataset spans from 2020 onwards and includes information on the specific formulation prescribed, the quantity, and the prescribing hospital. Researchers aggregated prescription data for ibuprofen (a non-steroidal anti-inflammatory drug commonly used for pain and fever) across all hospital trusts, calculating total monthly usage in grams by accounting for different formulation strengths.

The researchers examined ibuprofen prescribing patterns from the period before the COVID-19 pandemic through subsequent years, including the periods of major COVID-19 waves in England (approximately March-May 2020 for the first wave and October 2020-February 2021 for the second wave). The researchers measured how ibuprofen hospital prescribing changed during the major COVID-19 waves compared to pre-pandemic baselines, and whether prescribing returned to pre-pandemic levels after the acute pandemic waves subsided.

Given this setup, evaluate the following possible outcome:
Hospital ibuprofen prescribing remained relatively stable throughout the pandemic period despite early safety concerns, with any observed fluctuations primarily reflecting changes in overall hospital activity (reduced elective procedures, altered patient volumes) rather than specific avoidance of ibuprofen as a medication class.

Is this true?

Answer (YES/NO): NO